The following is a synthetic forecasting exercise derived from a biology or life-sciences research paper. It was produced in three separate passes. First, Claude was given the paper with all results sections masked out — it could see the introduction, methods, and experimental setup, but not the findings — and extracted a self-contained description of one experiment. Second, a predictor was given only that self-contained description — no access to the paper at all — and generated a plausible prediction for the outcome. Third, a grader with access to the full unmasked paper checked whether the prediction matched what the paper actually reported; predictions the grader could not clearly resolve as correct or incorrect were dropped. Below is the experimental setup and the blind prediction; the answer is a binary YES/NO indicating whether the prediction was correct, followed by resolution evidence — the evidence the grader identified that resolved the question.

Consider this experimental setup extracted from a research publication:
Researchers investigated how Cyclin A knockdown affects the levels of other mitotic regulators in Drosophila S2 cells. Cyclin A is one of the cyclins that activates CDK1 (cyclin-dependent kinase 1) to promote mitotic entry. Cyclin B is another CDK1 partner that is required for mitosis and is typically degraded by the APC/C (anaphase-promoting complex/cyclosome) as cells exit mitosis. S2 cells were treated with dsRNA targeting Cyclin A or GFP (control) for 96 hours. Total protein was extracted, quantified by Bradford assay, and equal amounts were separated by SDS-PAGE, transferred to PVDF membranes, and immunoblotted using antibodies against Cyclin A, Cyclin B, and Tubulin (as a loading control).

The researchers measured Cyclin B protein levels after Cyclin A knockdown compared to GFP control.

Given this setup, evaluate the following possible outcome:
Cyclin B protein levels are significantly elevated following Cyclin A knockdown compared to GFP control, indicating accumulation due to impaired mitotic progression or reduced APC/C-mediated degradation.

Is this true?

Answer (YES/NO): NO